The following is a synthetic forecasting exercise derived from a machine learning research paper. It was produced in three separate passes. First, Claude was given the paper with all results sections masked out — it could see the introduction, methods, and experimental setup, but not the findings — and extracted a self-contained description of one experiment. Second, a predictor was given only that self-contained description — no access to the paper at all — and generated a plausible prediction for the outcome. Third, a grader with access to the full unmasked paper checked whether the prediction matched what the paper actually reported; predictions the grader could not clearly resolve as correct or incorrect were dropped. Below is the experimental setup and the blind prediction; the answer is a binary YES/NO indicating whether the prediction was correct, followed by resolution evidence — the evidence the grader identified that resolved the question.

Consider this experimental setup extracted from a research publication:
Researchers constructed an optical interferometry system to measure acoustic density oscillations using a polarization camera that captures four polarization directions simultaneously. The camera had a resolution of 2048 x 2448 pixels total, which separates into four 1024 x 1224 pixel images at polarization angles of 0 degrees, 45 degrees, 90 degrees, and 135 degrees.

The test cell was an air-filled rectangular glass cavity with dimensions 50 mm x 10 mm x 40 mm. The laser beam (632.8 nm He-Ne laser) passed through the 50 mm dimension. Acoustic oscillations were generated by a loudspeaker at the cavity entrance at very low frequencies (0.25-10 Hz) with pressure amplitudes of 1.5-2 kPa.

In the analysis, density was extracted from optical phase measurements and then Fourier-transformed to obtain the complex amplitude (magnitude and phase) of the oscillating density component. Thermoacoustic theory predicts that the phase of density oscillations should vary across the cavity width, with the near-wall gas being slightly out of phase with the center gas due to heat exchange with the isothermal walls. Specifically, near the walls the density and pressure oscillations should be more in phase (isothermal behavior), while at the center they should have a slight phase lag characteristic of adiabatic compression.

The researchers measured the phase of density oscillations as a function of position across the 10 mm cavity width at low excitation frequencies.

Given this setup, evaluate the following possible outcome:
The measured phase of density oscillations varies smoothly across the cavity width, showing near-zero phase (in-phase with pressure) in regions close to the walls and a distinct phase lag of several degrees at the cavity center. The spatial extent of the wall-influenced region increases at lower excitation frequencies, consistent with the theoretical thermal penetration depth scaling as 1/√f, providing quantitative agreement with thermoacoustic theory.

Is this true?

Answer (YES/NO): YES